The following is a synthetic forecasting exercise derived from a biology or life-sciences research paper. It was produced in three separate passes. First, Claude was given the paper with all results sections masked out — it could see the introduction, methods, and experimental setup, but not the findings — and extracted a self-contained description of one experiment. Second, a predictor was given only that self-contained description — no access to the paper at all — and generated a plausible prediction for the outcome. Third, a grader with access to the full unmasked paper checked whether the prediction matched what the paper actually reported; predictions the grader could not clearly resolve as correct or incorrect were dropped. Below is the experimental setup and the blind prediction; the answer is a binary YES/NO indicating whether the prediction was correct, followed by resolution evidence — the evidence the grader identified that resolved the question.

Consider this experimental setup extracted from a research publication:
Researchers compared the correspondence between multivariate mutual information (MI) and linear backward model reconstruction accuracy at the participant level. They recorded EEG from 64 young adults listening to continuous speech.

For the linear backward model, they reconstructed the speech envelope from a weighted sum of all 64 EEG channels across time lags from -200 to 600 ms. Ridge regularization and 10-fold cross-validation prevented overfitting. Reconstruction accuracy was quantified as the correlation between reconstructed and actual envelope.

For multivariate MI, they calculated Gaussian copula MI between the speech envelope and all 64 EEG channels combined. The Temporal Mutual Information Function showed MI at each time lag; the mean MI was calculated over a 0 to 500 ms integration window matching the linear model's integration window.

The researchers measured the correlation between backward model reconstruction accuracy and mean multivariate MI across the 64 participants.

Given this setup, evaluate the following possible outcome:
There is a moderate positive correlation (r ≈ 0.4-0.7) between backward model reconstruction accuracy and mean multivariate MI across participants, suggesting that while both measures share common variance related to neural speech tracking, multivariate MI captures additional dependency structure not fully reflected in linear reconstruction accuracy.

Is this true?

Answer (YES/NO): NO